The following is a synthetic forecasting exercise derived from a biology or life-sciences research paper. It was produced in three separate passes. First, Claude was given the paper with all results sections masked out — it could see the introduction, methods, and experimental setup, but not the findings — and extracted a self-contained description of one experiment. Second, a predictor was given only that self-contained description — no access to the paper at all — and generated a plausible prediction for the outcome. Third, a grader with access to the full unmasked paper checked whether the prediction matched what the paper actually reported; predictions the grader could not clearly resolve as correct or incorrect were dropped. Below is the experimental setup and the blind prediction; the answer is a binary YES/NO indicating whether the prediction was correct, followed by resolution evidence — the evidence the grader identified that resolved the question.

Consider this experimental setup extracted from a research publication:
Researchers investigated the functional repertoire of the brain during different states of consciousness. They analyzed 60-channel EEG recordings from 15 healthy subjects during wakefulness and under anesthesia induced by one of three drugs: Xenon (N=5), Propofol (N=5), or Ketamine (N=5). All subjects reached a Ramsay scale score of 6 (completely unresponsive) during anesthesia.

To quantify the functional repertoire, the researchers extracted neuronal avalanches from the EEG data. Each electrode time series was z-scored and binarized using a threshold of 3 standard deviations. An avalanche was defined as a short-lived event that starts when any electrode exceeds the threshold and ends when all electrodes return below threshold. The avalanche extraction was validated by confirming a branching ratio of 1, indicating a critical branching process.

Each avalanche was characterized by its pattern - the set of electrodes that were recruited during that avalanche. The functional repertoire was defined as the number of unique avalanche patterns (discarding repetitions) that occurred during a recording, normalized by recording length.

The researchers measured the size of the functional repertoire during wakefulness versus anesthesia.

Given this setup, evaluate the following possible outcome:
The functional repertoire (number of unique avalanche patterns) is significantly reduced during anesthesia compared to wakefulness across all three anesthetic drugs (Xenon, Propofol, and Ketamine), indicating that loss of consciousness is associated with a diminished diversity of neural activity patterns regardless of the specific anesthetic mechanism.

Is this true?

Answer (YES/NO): YES